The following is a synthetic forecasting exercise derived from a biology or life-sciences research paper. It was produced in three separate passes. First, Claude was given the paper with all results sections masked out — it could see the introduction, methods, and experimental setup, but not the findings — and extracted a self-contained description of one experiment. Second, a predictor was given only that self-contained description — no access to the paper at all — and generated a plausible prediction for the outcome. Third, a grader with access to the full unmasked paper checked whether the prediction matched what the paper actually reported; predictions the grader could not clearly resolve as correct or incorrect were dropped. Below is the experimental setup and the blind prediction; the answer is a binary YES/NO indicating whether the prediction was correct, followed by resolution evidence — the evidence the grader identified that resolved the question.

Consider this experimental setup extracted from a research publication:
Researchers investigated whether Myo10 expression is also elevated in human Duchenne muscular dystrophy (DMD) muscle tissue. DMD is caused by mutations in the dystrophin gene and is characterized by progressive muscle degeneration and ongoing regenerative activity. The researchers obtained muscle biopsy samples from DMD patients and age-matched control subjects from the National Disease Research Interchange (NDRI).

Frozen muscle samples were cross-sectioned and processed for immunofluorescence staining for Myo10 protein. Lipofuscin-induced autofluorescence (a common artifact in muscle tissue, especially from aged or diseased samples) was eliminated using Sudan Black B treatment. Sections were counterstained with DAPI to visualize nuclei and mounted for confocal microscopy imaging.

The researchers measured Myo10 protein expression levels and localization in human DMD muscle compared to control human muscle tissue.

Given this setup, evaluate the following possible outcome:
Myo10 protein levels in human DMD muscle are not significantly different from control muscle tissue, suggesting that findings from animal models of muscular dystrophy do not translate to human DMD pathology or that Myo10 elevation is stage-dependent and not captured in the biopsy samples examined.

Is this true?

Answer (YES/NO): NO